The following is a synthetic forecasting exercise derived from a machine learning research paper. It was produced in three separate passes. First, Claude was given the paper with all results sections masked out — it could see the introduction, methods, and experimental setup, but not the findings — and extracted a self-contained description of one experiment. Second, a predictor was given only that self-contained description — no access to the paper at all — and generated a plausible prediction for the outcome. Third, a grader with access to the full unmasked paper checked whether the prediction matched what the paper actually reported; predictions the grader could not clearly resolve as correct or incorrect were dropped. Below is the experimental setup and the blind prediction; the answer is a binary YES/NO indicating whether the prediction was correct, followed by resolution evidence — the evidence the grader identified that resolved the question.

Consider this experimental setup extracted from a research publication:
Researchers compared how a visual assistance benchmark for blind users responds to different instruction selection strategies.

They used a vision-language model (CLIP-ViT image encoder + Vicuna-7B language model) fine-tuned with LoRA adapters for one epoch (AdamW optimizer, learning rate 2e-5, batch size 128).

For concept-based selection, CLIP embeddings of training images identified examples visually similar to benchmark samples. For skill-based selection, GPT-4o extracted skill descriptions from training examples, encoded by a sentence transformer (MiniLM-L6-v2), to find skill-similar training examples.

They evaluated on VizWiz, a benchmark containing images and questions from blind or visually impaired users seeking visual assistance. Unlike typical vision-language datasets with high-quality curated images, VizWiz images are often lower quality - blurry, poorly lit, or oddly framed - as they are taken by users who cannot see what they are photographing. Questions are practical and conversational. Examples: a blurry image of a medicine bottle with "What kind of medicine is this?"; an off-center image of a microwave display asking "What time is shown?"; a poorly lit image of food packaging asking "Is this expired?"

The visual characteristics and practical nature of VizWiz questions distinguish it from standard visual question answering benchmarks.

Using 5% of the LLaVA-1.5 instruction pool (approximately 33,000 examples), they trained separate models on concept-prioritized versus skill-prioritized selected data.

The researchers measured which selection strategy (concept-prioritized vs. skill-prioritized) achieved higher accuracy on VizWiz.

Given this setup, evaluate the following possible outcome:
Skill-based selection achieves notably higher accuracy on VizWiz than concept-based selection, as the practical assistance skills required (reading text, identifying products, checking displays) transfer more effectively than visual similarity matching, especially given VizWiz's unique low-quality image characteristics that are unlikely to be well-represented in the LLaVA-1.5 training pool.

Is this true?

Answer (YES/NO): NO